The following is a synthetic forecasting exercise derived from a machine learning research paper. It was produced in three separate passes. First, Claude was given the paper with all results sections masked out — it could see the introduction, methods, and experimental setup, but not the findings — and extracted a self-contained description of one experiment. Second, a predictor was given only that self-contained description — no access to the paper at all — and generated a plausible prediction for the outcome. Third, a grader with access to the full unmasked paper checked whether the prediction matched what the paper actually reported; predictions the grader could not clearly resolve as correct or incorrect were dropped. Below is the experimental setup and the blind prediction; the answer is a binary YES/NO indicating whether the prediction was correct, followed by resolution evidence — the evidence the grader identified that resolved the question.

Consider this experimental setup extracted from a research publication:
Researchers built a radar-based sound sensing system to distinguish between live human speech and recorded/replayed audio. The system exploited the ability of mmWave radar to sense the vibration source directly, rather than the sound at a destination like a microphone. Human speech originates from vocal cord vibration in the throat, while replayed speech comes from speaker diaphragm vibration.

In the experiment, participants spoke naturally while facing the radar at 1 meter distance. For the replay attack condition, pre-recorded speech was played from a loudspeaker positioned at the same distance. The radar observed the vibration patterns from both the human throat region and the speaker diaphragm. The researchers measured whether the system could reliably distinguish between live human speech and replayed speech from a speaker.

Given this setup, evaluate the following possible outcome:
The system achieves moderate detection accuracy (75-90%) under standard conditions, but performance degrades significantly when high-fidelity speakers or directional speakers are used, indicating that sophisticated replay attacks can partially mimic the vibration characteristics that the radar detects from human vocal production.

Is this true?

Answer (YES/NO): NO